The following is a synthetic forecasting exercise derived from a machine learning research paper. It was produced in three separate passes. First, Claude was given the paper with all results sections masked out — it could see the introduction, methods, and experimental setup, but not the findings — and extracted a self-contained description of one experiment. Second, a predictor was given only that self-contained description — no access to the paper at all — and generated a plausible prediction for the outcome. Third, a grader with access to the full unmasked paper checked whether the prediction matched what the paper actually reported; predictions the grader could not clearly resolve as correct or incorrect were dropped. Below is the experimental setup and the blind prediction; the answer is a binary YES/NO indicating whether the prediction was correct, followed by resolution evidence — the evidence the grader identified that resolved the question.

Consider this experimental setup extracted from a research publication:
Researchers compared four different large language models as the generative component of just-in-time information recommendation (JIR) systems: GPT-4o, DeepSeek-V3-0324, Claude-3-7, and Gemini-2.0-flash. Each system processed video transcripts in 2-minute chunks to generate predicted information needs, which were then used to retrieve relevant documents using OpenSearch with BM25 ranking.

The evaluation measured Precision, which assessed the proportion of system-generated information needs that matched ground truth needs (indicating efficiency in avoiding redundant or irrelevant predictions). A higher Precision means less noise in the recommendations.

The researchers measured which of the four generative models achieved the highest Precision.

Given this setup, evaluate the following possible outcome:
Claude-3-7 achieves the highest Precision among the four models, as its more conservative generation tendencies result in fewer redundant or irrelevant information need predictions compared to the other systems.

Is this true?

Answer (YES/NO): NO